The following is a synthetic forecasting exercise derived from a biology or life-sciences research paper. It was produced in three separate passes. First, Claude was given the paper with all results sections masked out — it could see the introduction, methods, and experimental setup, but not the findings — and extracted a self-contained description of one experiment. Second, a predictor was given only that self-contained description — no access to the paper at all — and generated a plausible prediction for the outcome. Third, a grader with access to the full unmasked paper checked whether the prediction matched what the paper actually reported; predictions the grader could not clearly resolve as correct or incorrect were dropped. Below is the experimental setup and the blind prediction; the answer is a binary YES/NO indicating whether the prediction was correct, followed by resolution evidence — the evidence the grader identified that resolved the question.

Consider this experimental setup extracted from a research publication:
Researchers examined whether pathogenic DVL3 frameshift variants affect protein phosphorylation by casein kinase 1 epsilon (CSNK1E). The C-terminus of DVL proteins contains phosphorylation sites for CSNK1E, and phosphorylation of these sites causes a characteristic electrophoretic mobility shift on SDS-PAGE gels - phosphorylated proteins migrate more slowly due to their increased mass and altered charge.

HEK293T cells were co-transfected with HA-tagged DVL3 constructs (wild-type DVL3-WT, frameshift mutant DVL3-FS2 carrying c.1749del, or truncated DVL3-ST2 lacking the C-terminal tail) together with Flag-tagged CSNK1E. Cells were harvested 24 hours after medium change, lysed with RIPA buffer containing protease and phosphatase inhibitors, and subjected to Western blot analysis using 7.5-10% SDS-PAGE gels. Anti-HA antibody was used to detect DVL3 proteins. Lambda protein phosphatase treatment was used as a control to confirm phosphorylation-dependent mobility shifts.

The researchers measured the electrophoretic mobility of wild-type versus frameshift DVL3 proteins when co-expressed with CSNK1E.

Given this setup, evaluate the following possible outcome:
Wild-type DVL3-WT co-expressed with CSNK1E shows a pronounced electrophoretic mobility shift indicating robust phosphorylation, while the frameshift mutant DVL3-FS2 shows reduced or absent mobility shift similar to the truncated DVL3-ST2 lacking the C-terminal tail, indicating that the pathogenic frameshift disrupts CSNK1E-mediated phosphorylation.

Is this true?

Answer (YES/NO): YES